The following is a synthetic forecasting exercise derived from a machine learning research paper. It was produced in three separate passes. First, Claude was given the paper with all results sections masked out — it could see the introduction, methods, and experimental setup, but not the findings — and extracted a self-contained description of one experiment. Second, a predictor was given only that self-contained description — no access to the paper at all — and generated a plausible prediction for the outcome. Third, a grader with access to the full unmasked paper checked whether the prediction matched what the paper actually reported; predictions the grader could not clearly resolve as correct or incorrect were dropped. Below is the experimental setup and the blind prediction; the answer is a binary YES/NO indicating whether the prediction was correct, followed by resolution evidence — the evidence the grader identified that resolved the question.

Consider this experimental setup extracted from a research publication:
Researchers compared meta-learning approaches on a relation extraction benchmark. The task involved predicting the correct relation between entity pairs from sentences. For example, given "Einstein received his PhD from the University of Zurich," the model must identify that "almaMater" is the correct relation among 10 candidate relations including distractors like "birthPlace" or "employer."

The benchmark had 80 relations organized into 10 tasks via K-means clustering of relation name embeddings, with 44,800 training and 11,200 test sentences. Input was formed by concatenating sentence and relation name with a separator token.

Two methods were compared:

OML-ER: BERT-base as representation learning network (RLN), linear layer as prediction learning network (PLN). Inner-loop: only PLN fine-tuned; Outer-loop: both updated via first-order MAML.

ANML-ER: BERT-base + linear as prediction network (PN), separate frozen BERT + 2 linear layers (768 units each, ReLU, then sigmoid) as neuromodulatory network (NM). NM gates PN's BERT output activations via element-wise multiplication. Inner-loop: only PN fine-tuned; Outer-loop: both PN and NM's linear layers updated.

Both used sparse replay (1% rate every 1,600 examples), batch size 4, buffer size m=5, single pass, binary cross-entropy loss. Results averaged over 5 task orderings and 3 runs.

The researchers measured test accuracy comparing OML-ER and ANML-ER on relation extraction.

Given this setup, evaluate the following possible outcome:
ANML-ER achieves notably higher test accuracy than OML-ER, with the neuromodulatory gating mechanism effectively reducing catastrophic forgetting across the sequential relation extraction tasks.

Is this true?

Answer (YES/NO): NO